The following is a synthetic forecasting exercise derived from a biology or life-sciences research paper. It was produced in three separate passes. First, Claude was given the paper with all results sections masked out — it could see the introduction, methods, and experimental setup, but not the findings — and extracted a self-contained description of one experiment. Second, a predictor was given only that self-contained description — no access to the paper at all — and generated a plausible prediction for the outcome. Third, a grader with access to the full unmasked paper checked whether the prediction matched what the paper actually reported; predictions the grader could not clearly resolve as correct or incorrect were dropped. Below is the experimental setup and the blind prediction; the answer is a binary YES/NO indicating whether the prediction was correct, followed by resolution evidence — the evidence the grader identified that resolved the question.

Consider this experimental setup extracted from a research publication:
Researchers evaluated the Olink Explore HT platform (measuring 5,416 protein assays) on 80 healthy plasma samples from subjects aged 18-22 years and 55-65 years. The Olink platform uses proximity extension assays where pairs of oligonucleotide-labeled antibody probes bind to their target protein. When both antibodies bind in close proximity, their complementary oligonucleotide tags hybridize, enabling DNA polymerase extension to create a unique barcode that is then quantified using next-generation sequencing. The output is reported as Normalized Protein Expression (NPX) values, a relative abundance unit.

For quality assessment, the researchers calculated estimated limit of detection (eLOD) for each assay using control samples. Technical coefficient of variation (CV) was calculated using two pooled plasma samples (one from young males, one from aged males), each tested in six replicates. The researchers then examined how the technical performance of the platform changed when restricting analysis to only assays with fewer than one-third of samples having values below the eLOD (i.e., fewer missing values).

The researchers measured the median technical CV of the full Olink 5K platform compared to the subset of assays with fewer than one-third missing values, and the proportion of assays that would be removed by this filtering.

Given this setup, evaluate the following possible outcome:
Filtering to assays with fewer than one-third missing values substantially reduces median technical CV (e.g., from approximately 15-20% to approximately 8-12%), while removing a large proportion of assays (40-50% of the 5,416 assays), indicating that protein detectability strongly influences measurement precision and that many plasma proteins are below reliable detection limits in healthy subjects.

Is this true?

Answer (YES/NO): NO